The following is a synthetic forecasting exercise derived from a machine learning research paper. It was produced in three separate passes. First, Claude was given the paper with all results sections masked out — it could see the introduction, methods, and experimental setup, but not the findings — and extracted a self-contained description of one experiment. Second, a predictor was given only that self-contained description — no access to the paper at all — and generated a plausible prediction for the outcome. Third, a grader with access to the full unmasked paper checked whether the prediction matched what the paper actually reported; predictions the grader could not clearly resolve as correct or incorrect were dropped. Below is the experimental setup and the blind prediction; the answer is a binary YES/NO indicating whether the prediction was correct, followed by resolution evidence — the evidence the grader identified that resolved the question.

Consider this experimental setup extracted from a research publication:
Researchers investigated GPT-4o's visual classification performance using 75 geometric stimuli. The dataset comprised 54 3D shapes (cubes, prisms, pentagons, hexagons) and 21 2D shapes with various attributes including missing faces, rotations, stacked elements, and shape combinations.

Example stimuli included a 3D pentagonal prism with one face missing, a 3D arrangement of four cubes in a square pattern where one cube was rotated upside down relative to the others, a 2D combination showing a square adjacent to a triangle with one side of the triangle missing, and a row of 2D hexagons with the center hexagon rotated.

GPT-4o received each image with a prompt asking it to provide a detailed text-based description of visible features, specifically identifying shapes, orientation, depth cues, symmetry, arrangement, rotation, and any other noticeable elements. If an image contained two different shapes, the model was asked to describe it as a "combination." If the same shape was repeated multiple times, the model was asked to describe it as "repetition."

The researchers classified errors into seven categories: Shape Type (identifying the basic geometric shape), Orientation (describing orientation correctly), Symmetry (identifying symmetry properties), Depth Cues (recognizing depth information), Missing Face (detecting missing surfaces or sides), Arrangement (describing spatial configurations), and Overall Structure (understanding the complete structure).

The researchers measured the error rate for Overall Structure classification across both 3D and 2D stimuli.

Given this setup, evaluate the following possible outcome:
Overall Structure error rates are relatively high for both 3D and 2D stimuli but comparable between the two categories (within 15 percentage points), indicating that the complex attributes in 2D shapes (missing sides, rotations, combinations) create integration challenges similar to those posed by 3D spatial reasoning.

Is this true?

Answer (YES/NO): NO